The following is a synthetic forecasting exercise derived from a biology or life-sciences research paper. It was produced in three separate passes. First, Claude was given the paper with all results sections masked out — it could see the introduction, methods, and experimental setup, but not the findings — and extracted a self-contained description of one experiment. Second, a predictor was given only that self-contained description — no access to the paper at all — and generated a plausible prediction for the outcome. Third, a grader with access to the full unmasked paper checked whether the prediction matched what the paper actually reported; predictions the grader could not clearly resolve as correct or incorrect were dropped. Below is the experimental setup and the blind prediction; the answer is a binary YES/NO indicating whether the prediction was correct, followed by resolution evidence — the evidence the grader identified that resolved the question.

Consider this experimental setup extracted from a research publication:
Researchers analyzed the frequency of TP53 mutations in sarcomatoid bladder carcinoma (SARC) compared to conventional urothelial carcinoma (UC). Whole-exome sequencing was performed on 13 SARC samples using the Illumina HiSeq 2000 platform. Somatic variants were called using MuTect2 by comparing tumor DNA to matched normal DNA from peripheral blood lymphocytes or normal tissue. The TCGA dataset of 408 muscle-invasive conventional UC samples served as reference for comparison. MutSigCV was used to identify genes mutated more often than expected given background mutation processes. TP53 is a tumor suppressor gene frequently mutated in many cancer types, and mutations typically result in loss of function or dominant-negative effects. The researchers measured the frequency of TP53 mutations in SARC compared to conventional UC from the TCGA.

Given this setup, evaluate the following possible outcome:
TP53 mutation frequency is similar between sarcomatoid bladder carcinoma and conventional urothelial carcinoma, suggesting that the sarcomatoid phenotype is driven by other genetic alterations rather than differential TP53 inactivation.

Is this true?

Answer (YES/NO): NO